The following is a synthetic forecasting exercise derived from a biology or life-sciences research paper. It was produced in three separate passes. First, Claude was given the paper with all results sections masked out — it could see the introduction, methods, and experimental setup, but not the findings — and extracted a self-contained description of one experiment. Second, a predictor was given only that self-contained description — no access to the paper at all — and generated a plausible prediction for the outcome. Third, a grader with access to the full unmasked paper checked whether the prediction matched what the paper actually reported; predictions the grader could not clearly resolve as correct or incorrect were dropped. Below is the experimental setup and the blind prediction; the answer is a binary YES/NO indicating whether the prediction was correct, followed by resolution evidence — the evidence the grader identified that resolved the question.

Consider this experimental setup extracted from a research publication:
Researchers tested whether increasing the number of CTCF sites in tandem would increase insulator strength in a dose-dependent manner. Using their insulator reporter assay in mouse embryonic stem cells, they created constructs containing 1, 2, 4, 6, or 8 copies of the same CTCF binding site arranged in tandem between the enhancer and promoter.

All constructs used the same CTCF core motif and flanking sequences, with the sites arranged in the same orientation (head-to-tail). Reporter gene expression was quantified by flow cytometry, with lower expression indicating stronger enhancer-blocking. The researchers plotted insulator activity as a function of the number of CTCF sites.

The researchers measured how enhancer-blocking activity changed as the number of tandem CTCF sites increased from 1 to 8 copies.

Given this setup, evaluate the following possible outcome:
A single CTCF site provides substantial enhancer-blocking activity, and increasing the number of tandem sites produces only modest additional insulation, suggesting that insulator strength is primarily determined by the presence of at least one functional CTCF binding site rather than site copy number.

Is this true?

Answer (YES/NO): NO